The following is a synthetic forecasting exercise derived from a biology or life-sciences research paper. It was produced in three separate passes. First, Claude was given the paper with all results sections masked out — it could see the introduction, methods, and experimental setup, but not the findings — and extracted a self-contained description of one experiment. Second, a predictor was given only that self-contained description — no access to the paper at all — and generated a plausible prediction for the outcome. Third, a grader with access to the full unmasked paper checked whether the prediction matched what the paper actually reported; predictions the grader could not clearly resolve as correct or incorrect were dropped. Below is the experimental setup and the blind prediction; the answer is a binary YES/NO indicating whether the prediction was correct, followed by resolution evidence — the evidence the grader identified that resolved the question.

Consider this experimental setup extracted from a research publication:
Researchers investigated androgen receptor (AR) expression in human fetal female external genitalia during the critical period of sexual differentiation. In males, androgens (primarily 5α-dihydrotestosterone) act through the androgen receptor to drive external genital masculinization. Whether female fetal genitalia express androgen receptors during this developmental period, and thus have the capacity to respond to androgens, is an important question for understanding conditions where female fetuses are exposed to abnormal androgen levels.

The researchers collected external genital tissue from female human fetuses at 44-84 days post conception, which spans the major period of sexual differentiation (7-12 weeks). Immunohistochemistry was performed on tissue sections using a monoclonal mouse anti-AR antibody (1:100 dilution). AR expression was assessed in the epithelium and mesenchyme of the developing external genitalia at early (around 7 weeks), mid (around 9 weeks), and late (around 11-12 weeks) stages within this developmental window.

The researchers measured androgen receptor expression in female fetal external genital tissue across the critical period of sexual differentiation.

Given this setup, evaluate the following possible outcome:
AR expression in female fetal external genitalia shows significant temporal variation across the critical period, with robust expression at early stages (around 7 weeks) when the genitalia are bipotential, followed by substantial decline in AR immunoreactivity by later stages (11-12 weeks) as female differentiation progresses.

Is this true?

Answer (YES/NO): NO